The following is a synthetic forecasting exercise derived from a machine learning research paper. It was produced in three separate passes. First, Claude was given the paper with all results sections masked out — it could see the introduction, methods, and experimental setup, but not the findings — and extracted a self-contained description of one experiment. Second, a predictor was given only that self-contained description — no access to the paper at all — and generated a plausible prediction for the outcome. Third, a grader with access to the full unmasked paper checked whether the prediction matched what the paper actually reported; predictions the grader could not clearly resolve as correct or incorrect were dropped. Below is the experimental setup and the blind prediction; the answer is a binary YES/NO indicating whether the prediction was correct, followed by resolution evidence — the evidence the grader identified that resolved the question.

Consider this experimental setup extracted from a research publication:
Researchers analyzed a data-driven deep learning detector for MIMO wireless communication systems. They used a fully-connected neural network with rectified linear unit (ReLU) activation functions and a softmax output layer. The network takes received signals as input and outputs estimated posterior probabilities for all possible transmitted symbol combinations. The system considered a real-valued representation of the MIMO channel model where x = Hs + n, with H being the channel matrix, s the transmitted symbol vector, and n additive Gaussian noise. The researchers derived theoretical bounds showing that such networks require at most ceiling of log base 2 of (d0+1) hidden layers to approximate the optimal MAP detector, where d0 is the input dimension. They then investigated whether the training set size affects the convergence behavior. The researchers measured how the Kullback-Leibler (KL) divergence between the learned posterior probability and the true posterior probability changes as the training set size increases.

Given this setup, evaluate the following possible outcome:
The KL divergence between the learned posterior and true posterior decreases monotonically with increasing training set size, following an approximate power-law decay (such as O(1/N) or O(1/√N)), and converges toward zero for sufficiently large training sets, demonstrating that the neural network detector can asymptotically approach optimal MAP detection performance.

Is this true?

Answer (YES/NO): YES